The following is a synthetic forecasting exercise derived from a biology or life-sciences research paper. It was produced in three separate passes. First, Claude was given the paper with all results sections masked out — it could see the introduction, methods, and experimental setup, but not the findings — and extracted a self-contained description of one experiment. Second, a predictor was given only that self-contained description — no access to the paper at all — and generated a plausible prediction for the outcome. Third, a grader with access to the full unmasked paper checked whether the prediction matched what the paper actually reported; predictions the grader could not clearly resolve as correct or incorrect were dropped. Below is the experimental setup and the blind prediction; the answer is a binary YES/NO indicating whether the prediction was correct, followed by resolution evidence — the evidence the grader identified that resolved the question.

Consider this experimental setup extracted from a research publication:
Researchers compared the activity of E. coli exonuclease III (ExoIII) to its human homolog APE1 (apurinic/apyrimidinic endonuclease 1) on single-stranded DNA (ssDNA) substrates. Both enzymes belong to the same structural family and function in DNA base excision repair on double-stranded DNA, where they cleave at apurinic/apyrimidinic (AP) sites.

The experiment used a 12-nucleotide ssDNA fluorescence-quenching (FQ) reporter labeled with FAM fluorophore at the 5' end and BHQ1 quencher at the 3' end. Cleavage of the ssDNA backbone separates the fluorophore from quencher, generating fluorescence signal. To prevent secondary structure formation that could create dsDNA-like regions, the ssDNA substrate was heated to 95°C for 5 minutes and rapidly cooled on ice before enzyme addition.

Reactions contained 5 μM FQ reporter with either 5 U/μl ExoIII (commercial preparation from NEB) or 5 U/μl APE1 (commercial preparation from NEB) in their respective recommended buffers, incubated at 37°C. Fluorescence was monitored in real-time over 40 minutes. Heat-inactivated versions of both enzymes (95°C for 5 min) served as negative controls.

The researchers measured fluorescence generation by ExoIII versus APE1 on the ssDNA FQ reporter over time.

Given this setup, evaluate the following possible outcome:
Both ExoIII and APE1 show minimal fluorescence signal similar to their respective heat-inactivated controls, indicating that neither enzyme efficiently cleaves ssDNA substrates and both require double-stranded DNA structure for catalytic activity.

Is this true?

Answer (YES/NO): NO